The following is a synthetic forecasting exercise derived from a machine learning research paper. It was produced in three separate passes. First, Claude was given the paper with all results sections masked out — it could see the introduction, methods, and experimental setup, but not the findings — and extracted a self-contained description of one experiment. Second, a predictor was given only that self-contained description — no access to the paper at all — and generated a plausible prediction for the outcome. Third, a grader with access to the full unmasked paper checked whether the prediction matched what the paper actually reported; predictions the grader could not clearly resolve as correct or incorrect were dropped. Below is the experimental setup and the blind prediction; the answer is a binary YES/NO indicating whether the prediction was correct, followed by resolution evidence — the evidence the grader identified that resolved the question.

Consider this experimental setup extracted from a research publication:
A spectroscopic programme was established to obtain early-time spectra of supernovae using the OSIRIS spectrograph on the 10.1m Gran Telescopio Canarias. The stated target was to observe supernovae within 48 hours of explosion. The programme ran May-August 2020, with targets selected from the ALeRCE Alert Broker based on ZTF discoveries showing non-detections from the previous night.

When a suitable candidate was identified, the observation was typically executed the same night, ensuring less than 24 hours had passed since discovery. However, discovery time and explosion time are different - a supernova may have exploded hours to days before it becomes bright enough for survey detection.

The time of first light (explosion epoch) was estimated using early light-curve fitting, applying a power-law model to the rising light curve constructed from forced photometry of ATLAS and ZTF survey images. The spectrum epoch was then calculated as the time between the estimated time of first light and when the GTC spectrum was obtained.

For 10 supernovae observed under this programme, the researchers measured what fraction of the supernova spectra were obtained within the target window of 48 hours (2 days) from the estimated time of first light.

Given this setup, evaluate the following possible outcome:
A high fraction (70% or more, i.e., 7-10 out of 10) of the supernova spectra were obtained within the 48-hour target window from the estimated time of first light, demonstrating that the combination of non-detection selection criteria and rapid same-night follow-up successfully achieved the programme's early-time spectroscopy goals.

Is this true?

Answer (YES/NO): NO